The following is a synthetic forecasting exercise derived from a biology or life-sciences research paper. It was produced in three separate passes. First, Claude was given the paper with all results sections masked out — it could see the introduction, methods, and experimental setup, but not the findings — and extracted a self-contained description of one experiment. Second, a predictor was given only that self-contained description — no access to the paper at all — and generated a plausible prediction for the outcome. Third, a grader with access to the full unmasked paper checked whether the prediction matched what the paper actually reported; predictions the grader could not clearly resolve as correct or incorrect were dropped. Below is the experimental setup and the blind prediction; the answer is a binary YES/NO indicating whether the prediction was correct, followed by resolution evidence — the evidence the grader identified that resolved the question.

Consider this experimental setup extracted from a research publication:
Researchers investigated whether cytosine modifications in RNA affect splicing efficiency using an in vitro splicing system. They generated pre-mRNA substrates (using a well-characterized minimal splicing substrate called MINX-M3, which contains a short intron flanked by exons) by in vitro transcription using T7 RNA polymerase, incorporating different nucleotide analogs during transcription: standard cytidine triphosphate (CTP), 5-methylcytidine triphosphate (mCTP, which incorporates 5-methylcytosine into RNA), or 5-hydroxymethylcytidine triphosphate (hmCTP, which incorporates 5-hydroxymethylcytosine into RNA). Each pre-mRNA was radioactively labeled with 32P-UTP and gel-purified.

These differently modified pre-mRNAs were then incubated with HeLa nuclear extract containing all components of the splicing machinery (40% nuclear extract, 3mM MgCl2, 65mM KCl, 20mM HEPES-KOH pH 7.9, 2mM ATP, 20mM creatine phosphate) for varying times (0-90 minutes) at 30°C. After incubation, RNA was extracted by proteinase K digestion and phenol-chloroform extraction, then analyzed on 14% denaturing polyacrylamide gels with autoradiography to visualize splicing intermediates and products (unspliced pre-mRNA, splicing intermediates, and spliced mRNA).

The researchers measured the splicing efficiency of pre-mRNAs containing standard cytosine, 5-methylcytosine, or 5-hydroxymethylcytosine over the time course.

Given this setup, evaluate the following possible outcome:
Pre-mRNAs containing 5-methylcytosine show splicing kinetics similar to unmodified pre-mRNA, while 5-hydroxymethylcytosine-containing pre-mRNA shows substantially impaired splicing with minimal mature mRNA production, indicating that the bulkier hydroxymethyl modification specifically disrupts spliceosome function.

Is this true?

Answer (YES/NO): NO